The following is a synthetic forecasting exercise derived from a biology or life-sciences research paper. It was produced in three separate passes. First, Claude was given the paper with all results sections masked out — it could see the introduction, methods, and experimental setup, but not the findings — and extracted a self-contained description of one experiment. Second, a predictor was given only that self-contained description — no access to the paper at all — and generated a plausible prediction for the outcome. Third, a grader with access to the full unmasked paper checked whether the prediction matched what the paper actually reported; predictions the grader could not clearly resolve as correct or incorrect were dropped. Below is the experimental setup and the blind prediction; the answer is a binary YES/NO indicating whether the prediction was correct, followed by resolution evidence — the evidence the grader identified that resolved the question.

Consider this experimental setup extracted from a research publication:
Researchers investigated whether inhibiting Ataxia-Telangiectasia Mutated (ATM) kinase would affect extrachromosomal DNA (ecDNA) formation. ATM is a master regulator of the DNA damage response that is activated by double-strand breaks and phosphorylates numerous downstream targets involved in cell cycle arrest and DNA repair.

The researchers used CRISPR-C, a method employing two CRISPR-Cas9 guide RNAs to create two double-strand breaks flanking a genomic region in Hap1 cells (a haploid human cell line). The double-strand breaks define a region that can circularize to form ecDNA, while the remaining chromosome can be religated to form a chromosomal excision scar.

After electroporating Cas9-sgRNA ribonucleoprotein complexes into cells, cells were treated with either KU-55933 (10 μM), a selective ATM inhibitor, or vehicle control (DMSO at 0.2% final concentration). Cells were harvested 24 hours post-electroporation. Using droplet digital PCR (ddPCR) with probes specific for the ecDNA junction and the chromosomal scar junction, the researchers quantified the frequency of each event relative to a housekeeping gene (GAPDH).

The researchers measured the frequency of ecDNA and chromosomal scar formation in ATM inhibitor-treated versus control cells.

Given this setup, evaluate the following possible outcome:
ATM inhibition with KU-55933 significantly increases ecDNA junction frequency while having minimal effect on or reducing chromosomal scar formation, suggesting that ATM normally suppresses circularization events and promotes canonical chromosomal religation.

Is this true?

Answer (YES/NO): NO